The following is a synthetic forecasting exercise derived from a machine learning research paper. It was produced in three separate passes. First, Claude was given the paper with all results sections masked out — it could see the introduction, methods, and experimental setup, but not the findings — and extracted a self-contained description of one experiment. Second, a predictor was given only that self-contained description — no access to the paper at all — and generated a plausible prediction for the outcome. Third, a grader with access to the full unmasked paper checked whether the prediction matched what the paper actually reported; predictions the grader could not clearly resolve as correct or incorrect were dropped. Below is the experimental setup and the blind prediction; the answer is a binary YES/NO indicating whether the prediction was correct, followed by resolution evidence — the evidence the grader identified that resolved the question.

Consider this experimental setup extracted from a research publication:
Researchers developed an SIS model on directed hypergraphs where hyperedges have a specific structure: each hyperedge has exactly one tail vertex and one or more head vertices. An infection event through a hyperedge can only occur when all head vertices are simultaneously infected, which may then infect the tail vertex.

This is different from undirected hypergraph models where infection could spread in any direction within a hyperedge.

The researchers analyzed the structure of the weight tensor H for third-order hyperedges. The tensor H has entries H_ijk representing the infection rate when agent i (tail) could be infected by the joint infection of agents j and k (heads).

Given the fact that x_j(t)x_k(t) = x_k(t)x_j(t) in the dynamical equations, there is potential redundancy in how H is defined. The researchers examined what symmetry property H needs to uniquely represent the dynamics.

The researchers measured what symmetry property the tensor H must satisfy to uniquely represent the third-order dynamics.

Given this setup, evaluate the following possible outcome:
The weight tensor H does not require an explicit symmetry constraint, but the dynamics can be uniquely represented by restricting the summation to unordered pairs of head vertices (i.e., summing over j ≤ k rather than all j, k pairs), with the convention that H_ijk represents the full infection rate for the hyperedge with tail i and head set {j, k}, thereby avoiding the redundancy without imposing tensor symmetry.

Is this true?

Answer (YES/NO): NO